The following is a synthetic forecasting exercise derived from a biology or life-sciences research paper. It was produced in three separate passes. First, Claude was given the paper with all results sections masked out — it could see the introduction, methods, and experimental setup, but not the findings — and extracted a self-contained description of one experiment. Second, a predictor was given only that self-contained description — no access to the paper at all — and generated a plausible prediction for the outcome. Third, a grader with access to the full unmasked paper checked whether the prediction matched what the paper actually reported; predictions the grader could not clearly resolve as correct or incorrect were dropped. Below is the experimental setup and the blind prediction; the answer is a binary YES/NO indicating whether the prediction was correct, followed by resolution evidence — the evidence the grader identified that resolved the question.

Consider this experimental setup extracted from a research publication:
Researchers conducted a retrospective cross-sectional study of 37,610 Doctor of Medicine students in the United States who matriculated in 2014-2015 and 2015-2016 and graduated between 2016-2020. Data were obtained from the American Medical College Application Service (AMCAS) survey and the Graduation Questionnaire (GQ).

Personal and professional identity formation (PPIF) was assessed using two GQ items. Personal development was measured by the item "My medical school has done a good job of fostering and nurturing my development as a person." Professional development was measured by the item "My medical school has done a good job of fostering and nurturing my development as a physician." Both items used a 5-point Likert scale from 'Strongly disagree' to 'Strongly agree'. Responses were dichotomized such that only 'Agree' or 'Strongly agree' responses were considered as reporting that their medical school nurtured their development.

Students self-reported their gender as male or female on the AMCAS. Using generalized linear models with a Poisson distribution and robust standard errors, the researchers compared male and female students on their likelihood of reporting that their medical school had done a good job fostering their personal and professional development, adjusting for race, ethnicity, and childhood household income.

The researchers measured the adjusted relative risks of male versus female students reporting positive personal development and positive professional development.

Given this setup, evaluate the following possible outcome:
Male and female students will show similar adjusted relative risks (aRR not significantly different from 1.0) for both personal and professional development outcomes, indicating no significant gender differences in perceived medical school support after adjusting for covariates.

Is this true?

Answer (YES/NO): NO